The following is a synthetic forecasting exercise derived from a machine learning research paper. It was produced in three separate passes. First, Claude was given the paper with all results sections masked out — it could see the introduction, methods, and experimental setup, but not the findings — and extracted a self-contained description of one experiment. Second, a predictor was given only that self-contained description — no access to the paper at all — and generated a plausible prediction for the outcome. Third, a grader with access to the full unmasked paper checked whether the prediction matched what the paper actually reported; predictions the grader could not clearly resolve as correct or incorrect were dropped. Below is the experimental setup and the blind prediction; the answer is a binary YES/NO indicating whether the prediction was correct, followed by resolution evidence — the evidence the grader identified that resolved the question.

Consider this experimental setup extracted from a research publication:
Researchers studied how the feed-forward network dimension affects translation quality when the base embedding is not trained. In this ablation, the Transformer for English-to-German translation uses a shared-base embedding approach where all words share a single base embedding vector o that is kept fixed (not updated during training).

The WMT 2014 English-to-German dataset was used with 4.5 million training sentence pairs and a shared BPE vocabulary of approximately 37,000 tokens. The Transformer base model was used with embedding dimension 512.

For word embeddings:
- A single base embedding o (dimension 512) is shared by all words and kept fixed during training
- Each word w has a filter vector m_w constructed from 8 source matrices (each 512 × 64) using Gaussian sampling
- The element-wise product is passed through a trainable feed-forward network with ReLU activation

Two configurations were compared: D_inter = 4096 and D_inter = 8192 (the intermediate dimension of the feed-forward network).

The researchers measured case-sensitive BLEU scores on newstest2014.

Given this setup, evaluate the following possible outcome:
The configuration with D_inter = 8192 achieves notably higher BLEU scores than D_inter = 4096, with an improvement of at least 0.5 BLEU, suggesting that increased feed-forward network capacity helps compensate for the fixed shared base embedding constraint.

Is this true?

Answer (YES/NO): NO